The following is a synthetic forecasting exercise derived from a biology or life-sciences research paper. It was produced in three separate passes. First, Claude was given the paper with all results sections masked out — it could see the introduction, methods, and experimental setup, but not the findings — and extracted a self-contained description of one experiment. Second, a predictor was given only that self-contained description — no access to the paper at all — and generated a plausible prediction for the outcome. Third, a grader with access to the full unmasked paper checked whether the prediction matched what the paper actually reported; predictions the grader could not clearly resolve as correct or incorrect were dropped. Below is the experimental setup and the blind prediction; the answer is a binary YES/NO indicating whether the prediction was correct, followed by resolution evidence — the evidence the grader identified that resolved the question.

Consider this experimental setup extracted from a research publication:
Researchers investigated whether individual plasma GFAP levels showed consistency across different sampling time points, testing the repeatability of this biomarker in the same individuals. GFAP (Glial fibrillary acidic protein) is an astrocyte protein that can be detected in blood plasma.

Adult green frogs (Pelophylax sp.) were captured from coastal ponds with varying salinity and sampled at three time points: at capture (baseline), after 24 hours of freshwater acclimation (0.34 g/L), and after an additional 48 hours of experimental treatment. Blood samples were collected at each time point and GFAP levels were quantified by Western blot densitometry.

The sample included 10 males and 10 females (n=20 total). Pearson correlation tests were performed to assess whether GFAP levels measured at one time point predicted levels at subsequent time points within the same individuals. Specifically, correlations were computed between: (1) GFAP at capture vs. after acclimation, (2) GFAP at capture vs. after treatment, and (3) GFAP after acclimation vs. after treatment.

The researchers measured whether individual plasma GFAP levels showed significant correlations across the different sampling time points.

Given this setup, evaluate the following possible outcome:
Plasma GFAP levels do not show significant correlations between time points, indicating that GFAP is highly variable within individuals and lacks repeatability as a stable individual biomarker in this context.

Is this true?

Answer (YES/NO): YES